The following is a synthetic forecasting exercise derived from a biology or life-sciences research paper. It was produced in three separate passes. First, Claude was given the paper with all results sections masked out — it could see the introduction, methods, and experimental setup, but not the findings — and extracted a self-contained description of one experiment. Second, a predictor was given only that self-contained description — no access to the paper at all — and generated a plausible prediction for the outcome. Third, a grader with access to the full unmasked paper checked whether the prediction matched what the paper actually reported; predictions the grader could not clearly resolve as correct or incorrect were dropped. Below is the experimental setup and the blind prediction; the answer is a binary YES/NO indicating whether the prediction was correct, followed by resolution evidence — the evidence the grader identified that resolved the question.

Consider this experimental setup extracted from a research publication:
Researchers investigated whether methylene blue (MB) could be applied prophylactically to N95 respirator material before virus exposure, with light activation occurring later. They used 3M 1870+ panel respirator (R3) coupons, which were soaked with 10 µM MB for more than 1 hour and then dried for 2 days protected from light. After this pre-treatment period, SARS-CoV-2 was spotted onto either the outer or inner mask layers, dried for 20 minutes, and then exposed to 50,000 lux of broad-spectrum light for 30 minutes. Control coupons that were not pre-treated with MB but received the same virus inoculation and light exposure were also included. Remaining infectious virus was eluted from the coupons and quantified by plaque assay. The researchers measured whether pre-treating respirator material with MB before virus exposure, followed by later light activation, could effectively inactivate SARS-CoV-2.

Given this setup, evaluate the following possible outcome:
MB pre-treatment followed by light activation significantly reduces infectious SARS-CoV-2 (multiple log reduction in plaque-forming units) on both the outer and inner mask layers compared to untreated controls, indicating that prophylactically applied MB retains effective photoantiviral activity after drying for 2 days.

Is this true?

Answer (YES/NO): YES